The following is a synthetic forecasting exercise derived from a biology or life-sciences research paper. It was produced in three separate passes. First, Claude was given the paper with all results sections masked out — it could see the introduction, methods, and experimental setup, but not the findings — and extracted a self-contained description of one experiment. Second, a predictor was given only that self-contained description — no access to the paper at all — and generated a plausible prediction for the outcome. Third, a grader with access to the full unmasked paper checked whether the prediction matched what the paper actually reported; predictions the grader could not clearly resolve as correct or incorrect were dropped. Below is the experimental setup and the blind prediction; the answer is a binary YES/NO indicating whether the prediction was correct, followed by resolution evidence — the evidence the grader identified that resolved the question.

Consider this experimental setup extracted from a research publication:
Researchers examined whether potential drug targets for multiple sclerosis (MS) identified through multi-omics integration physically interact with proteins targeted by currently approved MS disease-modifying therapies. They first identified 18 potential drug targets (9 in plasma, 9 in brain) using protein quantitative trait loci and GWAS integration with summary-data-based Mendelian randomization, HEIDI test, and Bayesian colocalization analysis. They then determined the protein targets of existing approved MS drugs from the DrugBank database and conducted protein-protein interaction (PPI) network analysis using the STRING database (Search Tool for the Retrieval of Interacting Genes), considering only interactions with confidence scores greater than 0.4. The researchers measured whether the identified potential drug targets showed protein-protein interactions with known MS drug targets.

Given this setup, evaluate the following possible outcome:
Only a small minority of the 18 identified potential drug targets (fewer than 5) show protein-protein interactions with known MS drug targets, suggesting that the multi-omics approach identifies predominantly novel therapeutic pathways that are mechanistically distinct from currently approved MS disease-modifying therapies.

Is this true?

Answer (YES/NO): NO